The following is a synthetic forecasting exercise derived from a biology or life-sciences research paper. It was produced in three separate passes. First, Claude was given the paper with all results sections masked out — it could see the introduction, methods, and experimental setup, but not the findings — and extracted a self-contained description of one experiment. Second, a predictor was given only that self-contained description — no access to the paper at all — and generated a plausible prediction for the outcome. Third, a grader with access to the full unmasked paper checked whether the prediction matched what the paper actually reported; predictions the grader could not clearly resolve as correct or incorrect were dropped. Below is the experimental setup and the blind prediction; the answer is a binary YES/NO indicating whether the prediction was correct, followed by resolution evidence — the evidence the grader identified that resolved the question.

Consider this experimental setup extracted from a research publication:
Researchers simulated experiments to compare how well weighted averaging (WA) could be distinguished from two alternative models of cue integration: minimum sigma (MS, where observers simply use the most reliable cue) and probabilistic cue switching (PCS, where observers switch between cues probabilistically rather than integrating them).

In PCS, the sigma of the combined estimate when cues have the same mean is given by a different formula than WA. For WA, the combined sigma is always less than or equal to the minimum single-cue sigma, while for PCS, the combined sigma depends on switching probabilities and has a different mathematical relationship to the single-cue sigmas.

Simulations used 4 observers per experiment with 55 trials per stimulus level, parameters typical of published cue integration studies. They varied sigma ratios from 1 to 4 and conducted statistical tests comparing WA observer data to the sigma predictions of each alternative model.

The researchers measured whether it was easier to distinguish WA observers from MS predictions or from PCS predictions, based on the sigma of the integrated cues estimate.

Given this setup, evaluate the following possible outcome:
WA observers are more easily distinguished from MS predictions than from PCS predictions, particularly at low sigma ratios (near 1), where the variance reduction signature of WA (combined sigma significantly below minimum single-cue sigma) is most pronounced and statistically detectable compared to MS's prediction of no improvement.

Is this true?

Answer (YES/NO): NO